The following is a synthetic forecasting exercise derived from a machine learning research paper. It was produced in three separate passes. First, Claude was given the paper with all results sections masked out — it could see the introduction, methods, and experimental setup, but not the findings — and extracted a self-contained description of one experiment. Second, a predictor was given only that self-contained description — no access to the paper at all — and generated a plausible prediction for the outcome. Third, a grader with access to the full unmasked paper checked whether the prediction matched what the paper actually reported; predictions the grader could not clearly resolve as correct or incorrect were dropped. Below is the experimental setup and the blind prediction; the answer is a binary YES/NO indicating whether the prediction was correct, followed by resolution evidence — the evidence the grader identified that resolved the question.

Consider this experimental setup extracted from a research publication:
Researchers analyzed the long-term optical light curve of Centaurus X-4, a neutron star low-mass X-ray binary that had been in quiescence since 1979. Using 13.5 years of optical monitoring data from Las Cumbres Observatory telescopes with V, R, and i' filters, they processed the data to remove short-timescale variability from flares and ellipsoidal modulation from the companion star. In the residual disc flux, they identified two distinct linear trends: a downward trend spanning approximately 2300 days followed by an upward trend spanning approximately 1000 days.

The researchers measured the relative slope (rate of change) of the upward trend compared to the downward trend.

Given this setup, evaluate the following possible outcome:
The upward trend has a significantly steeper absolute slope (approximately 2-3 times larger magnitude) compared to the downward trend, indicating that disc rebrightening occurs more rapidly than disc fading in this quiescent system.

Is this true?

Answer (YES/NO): NO